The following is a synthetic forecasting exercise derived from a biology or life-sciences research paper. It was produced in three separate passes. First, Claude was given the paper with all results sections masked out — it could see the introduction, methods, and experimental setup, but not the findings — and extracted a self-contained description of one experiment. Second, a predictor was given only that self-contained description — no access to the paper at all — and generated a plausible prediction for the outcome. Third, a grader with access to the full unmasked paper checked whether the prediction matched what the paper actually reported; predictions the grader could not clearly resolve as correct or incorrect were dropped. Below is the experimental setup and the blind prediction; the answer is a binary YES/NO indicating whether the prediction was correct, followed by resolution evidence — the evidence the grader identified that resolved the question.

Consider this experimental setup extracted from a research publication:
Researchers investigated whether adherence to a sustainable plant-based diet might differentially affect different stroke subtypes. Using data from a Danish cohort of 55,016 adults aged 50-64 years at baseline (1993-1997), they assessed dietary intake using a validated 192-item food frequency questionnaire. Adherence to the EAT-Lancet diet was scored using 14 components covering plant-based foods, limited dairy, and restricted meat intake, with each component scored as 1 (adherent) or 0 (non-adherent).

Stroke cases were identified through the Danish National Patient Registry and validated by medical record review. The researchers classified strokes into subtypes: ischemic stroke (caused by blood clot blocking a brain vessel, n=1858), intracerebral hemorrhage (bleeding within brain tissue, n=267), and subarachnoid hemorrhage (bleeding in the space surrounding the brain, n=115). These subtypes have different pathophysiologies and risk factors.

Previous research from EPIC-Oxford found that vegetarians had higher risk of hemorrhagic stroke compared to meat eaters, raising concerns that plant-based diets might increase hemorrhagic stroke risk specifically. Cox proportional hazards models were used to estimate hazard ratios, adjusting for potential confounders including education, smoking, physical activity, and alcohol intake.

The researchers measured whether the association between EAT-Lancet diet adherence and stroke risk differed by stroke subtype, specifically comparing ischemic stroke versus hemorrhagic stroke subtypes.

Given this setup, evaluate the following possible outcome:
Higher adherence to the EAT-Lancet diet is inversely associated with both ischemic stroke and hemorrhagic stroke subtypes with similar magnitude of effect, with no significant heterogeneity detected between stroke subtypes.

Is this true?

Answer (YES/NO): NO